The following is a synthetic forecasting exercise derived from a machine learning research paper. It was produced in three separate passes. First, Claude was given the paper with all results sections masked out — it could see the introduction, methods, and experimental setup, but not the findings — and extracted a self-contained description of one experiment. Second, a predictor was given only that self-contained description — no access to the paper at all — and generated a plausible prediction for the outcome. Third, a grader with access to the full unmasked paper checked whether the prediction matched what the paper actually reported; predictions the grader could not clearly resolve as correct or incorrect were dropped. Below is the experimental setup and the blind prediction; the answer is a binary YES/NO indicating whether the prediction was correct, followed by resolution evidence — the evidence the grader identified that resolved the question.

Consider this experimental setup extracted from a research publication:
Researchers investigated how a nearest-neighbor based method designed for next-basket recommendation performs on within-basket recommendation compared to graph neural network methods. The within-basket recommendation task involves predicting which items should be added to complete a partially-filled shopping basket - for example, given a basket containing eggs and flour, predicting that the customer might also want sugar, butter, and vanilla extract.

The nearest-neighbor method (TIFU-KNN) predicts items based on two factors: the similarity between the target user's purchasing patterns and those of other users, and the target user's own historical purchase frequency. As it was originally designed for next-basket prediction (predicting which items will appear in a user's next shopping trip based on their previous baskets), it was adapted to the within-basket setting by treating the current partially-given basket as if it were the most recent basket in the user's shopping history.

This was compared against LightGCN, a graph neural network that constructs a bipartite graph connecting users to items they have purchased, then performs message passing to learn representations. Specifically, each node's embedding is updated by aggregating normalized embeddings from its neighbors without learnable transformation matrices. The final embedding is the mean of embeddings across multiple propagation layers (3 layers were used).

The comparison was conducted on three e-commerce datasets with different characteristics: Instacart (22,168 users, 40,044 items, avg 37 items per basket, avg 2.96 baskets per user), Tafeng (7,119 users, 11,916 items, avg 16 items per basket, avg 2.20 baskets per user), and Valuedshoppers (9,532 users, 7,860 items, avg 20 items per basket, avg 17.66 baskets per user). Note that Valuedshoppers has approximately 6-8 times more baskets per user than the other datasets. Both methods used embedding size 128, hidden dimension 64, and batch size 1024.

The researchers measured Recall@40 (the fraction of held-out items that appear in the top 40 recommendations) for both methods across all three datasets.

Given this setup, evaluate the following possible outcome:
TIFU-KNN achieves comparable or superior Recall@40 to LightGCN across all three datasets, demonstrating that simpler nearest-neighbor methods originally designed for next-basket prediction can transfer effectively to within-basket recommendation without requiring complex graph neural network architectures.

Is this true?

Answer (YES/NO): NO